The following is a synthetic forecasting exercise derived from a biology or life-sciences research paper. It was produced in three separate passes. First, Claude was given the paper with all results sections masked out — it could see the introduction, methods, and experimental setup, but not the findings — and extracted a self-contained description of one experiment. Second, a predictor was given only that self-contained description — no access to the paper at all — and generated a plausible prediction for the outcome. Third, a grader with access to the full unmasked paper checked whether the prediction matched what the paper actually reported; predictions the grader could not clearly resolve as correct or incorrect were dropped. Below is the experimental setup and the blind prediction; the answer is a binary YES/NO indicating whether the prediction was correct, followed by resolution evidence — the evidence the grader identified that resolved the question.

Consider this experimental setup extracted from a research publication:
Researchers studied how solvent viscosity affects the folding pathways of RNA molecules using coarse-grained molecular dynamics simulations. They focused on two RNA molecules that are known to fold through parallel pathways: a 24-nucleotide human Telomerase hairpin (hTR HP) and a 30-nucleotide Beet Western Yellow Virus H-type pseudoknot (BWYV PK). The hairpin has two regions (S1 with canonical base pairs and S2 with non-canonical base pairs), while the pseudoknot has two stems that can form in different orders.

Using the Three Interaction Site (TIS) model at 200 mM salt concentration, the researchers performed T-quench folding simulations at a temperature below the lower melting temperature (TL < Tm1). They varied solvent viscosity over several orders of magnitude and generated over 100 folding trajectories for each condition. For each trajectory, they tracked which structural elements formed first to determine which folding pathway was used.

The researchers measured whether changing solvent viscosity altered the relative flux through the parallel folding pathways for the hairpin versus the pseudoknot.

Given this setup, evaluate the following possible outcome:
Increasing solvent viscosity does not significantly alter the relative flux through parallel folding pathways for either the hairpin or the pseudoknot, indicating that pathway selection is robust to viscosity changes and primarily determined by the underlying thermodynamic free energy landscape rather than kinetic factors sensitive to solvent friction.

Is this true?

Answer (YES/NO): NO